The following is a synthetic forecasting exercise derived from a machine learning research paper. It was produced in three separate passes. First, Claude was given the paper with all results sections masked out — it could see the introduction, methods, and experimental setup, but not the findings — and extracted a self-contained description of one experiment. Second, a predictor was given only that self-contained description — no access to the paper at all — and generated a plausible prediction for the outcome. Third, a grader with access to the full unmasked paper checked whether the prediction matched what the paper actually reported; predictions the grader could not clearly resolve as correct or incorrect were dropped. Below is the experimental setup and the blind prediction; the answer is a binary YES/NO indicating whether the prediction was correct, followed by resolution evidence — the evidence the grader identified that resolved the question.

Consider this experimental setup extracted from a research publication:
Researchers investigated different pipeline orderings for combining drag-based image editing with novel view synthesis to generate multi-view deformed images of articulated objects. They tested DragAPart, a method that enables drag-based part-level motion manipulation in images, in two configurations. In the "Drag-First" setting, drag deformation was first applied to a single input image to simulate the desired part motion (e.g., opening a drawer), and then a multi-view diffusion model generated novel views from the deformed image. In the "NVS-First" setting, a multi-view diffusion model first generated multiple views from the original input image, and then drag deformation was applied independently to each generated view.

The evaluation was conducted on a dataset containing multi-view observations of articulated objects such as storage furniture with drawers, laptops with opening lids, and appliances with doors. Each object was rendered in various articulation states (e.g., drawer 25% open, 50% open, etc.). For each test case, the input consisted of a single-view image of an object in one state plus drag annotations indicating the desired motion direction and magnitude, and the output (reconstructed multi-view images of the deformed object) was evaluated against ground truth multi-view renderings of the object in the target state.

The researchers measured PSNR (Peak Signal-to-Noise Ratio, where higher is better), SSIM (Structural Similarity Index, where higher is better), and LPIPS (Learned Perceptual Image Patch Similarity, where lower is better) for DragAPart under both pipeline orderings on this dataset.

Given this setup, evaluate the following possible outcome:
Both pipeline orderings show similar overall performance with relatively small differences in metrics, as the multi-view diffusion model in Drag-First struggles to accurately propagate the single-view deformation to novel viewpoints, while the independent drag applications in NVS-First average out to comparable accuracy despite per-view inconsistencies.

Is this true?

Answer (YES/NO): NO